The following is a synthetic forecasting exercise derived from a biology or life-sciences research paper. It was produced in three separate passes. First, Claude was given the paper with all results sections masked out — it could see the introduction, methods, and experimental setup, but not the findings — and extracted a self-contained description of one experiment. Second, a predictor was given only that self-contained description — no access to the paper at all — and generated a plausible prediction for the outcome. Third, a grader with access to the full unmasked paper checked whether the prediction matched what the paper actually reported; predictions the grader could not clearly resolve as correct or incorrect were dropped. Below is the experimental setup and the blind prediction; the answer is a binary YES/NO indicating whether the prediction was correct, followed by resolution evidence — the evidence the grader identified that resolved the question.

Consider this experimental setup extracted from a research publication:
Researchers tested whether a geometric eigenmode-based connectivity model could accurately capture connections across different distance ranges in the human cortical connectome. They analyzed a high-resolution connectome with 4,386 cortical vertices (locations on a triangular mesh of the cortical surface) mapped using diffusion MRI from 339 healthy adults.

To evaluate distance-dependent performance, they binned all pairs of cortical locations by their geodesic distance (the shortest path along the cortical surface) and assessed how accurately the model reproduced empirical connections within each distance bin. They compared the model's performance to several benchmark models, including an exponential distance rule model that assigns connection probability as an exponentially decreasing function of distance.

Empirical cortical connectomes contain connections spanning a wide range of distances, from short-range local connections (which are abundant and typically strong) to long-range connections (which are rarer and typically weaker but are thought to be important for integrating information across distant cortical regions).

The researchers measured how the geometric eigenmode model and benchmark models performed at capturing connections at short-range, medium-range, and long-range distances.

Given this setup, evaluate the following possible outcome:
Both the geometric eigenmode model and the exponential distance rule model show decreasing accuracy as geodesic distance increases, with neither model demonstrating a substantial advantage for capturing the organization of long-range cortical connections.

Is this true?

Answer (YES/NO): NO